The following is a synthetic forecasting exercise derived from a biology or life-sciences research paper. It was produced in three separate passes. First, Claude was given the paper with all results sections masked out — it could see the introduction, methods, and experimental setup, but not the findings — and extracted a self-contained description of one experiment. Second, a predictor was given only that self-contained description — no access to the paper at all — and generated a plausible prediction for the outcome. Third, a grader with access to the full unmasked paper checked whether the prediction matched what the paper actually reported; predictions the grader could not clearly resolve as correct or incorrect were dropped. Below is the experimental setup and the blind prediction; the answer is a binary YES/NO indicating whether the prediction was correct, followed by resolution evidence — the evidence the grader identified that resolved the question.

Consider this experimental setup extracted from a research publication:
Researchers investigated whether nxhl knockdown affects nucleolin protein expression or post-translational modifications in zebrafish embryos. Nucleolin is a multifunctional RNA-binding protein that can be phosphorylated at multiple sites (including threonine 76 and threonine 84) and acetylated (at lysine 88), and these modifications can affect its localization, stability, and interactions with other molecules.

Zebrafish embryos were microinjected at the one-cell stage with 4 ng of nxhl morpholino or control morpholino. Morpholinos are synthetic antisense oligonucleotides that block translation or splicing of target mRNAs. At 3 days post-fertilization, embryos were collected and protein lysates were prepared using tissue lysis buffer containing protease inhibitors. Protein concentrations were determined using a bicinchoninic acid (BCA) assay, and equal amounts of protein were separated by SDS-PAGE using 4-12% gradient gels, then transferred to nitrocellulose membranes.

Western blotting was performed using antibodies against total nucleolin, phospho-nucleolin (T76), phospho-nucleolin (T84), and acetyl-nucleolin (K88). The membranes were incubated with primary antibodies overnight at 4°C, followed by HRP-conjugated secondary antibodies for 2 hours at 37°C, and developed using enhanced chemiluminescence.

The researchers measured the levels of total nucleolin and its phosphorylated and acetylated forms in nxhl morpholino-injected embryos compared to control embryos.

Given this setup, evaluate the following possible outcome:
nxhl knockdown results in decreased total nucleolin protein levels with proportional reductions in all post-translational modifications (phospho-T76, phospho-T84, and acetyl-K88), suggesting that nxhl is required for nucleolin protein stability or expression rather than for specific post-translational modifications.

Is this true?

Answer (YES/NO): NO